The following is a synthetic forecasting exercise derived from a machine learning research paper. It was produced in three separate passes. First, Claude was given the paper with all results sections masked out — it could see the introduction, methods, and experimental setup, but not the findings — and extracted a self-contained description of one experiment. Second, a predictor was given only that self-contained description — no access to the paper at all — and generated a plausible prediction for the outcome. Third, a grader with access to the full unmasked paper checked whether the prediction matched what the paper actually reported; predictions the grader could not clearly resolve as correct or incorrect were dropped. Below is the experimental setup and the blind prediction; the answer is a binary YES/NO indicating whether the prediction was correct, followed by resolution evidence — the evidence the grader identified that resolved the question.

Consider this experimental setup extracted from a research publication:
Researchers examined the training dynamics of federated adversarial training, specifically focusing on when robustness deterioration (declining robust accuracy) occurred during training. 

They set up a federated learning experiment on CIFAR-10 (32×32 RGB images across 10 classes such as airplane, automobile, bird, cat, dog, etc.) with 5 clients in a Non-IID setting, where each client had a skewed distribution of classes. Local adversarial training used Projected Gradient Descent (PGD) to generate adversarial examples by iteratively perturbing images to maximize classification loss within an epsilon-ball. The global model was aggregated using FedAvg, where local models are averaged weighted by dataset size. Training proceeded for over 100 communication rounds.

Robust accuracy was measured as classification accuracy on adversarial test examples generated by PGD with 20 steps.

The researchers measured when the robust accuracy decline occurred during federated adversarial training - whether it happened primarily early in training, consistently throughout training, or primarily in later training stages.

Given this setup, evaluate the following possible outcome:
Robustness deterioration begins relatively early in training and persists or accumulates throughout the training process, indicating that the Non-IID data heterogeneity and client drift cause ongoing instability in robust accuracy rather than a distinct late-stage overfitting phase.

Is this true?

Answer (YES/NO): NO